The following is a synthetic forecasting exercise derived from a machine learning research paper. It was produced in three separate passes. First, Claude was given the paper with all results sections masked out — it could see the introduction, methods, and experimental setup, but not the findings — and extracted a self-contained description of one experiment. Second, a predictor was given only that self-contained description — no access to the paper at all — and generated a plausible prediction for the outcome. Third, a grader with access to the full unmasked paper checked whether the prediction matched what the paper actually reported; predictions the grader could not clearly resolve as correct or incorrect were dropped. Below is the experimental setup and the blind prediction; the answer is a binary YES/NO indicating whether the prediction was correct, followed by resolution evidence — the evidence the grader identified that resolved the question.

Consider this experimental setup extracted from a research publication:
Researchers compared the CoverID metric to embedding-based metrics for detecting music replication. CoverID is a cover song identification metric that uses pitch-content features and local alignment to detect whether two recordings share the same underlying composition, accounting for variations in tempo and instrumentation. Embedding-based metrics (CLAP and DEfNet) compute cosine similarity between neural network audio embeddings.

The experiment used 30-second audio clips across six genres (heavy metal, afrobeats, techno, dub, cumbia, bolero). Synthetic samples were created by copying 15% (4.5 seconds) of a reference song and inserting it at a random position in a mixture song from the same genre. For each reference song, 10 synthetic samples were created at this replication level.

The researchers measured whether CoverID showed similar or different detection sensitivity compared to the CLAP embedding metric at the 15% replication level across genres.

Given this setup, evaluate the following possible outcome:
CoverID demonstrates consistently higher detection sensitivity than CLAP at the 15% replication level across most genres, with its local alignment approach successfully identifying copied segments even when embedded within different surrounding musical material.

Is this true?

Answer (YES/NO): NO